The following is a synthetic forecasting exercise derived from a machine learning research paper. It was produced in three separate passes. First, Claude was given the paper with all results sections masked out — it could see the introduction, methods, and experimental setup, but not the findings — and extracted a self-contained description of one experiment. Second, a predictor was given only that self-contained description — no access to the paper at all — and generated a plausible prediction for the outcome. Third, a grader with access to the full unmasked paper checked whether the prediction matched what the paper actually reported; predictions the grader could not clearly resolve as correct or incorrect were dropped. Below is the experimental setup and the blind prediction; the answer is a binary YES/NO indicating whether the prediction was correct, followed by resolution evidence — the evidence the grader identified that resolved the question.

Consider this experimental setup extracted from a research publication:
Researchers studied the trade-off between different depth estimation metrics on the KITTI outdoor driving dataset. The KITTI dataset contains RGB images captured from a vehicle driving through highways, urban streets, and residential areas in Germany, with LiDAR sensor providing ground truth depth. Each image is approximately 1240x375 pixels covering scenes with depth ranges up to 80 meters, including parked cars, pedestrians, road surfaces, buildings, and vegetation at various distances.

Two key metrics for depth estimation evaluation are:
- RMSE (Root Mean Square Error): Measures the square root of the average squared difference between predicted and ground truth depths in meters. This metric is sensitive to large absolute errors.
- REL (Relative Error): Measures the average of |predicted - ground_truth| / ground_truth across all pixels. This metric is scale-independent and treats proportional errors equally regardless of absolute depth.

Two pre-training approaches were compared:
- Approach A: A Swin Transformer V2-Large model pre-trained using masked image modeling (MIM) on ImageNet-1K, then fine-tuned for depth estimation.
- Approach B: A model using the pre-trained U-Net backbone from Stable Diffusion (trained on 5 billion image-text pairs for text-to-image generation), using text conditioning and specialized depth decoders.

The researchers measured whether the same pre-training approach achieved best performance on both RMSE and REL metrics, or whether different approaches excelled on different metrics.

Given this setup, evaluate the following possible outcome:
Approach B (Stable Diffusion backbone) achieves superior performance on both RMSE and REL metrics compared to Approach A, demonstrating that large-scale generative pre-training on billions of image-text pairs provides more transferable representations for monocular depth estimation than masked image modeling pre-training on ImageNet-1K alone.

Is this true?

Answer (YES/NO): NO